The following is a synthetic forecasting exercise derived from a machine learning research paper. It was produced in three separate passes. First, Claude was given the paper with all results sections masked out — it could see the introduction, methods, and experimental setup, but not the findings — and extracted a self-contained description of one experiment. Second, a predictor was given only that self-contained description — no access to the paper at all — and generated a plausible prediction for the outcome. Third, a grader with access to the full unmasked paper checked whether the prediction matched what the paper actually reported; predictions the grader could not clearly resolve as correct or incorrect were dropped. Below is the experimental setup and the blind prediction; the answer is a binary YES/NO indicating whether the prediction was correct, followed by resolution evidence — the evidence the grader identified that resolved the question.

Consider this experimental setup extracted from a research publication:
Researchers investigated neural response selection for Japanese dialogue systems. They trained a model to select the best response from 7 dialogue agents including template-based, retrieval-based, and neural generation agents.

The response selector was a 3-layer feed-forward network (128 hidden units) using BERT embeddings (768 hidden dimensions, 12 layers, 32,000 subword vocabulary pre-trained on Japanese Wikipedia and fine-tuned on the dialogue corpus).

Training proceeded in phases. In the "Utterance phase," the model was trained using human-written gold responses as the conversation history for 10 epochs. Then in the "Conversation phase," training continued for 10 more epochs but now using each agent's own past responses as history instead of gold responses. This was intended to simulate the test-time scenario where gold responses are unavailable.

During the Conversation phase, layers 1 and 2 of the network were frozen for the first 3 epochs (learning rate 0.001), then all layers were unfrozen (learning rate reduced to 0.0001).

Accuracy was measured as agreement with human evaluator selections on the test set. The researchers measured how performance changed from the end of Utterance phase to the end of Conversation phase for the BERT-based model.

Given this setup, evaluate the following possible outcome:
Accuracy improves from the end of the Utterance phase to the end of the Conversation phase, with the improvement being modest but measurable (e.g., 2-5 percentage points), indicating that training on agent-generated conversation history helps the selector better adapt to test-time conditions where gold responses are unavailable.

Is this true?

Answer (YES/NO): NO